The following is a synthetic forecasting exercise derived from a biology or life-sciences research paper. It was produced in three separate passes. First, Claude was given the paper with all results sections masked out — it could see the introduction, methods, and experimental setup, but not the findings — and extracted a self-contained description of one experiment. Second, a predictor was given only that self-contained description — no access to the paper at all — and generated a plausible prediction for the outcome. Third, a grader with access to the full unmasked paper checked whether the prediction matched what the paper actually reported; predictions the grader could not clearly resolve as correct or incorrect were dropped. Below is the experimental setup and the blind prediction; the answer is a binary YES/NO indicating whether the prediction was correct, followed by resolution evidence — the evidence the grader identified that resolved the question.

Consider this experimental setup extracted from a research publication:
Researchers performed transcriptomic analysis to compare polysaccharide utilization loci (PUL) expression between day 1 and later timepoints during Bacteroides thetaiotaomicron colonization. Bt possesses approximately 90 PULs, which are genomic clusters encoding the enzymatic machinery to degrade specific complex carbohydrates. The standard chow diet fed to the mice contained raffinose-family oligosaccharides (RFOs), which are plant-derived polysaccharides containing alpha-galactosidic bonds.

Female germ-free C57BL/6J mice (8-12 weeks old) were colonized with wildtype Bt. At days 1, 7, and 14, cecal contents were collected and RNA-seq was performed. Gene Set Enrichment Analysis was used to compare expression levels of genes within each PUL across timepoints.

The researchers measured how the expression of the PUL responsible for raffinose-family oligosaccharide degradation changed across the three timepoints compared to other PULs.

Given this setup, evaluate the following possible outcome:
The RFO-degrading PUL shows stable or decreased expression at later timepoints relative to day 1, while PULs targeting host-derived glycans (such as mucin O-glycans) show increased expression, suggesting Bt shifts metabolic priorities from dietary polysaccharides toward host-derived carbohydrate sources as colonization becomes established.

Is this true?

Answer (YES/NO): NO